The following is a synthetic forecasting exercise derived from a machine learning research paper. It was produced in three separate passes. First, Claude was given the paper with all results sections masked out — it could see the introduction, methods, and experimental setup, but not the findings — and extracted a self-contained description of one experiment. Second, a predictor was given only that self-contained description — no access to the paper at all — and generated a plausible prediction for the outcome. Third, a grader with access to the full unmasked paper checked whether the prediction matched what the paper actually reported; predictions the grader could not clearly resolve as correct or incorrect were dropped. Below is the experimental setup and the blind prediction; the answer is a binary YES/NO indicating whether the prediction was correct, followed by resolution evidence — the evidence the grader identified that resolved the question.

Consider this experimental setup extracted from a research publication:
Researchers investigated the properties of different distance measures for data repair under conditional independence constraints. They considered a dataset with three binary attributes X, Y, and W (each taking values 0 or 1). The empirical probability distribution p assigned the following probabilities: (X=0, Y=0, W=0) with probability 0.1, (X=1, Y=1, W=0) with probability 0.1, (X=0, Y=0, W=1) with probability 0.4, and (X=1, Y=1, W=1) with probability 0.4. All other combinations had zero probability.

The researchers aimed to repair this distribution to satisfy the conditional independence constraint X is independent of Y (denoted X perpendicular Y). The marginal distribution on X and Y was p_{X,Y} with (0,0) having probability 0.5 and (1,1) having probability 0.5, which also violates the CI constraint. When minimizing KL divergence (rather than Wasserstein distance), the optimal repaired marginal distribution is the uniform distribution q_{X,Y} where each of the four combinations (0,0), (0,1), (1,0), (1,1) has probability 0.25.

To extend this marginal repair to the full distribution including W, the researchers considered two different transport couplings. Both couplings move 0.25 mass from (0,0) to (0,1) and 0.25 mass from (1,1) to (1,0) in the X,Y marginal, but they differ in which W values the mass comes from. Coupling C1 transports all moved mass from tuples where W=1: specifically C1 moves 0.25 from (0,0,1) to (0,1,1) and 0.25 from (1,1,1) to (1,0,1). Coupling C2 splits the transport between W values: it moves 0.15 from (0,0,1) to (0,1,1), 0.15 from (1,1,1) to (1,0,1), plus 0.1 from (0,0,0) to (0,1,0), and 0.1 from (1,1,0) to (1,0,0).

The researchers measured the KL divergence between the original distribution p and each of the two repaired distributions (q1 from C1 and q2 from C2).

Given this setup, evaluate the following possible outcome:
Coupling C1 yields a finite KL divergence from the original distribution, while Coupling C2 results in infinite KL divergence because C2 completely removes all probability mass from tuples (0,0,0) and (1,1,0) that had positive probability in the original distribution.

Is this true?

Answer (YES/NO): NO